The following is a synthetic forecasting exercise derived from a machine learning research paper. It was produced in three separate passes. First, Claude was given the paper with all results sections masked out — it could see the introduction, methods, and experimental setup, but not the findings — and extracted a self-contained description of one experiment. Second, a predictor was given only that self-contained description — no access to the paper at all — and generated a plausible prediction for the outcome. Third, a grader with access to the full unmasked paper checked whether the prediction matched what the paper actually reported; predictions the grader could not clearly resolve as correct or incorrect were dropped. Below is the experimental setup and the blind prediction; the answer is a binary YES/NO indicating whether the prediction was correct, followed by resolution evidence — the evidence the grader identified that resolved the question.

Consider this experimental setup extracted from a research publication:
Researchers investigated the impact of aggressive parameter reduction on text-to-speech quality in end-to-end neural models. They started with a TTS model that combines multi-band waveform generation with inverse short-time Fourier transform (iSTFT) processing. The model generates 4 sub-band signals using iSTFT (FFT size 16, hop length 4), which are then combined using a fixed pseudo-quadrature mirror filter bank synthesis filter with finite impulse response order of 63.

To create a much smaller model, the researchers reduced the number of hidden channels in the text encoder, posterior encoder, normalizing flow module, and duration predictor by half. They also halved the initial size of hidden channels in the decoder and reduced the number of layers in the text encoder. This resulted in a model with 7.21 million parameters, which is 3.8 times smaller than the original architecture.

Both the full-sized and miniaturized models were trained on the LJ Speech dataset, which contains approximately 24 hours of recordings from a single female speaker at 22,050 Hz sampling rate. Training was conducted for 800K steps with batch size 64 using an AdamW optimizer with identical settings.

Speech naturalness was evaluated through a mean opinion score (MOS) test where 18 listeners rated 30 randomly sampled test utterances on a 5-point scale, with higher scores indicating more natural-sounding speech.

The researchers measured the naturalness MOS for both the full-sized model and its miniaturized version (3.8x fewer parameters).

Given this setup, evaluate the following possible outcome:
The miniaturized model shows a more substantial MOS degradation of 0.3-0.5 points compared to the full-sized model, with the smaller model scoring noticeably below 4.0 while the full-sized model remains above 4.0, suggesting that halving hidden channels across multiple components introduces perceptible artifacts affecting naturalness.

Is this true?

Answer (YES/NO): NO